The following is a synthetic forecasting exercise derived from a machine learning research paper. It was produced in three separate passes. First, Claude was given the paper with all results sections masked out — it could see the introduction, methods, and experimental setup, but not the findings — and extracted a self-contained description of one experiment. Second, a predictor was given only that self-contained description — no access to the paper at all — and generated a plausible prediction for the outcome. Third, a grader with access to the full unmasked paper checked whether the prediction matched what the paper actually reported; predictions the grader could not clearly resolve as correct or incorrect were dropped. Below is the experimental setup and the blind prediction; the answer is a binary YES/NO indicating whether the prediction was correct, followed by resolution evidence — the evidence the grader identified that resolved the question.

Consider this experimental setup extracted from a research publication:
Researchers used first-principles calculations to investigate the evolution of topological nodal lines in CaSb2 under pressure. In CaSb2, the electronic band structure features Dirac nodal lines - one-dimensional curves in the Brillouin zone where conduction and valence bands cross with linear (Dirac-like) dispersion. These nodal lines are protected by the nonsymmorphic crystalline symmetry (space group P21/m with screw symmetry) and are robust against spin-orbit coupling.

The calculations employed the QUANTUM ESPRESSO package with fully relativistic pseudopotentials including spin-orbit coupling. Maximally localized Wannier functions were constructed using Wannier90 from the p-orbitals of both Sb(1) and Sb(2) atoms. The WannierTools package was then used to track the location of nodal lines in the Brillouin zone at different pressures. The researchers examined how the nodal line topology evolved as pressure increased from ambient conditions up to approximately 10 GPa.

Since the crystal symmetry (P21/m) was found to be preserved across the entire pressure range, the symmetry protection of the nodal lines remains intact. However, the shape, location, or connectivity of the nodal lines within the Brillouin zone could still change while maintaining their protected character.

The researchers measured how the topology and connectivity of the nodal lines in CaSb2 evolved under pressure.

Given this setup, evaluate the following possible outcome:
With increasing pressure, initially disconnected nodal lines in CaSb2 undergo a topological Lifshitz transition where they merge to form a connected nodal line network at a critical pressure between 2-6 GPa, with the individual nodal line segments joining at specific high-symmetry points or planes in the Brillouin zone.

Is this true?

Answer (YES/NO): NO